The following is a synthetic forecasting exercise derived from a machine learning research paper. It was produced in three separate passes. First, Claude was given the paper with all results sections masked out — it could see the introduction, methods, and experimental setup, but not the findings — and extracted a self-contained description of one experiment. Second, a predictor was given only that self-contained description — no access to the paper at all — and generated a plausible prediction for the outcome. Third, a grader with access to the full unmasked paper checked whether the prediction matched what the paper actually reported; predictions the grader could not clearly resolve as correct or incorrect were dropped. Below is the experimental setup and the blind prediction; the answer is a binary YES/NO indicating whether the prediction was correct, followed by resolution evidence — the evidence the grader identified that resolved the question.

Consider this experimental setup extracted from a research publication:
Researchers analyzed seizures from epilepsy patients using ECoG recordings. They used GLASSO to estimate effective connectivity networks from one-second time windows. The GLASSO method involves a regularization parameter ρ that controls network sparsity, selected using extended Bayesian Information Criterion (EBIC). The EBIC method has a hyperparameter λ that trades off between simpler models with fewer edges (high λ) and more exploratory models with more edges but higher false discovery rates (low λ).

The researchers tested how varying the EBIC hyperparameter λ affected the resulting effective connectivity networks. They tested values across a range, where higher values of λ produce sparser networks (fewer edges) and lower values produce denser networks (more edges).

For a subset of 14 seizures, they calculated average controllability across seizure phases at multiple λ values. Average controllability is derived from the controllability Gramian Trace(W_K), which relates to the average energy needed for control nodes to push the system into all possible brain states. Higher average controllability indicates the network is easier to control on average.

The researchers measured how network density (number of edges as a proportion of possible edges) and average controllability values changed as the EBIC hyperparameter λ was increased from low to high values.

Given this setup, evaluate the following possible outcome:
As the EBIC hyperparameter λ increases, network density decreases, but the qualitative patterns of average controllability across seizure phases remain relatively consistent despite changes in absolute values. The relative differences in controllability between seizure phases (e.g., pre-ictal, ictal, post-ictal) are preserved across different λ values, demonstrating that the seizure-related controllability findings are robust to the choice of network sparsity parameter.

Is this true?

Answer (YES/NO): YES